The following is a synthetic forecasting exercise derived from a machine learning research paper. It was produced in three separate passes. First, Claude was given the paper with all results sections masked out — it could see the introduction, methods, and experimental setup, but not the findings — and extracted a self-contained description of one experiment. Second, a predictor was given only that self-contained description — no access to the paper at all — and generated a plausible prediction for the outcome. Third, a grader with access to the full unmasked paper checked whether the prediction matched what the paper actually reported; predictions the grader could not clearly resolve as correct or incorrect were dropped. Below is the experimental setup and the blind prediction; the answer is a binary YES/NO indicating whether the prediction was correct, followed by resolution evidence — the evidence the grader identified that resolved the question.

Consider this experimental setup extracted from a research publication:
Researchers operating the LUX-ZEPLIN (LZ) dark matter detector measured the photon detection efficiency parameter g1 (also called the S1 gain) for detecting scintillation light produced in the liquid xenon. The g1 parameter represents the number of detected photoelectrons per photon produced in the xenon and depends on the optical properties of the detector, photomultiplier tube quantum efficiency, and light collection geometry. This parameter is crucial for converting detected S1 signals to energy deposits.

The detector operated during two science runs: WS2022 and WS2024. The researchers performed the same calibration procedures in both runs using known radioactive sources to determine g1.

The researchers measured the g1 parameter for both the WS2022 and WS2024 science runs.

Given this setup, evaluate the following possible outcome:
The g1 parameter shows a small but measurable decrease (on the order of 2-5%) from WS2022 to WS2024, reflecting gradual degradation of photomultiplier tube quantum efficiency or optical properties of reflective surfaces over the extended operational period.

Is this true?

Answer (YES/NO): NO